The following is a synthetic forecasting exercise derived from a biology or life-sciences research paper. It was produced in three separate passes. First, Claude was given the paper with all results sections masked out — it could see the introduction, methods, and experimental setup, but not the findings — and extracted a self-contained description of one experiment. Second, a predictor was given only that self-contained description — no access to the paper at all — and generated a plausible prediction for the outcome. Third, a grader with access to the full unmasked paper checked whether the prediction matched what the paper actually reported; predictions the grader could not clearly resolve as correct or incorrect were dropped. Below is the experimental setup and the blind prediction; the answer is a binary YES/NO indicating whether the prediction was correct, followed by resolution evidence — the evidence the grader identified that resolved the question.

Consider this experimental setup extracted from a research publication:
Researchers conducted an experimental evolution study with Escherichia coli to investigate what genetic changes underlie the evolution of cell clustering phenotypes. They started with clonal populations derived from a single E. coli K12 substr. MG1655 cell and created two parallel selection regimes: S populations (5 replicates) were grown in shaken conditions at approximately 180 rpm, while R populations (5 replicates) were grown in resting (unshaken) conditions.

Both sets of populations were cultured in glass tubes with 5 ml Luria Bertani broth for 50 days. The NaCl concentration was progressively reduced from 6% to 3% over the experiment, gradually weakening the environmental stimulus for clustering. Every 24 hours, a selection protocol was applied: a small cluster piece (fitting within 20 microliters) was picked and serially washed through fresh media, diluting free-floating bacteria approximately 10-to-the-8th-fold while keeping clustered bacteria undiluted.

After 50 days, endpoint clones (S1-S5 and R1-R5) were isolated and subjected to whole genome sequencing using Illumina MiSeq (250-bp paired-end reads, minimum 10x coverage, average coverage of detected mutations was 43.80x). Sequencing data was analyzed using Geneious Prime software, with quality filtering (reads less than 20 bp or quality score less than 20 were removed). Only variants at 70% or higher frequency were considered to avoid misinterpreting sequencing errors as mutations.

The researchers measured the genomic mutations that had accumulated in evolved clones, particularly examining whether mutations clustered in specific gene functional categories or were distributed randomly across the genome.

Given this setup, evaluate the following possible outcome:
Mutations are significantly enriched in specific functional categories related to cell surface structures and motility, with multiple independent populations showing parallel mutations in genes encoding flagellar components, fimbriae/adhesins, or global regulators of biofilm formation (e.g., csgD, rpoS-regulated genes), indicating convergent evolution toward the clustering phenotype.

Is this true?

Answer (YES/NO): NO